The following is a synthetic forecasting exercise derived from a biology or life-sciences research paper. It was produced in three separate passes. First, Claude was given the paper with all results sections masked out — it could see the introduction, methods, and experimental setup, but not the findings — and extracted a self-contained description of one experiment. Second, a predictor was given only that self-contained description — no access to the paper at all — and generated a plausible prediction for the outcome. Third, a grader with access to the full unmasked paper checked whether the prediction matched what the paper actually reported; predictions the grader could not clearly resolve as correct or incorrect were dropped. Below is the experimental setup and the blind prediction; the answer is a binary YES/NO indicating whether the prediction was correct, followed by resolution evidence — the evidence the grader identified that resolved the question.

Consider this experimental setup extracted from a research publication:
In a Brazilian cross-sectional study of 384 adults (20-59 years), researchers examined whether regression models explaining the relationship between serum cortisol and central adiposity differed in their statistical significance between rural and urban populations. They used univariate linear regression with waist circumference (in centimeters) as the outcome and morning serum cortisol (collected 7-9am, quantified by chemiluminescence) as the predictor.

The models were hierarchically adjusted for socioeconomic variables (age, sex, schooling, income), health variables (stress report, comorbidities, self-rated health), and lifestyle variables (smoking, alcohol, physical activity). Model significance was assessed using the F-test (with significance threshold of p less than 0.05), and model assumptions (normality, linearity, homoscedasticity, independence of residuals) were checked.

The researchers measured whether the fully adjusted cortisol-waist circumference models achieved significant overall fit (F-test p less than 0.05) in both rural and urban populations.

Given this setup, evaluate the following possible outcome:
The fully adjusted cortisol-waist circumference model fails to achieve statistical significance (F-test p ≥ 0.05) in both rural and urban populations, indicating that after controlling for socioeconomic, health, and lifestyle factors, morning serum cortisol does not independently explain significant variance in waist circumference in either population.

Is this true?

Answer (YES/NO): NO